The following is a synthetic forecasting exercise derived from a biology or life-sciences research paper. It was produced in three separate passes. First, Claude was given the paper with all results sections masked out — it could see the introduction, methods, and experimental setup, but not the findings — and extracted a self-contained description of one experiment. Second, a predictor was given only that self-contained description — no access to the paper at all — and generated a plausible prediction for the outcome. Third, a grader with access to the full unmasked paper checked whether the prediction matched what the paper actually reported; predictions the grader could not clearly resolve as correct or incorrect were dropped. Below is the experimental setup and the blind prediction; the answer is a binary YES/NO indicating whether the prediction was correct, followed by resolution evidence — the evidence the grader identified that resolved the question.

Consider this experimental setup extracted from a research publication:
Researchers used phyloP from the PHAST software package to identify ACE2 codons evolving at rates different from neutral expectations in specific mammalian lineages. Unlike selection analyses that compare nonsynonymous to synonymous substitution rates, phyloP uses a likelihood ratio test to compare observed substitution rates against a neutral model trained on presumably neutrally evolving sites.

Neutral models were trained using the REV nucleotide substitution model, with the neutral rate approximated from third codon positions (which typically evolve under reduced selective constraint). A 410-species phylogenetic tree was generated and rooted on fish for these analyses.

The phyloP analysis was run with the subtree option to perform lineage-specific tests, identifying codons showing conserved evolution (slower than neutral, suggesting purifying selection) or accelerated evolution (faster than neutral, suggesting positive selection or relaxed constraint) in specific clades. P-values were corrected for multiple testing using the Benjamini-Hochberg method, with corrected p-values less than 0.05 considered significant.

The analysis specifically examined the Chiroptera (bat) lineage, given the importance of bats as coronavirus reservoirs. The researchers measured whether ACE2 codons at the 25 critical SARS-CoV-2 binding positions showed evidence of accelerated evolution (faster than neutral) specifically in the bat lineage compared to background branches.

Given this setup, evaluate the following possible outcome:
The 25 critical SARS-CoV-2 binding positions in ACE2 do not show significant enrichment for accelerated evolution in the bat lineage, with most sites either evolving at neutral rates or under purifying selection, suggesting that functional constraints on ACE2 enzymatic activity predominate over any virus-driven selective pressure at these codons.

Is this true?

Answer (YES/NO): NO